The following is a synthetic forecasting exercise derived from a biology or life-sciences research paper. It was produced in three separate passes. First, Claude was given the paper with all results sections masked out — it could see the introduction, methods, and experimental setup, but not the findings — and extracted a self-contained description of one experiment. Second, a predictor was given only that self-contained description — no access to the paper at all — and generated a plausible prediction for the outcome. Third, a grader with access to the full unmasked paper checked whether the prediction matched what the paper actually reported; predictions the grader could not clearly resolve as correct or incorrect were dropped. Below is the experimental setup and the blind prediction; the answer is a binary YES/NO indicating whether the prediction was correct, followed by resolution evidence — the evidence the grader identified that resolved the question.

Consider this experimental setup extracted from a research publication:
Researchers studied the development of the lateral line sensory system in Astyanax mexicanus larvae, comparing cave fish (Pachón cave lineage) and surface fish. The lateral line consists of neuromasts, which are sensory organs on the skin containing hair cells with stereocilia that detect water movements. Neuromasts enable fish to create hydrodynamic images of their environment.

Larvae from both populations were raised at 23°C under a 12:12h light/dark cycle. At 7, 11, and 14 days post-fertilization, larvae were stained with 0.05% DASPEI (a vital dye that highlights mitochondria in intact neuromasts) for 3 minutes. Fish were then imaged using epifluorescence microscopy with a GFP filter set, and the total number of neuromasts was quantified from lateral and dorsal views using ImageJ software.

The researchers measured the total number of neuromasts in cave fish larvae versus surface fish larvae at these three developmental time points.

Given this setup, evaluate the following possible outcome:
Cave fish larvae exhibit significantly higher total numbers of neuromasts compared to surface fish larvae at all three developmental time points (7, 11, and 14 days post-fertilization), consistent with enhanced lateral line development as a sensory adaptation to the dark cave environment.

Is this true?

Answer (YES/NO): NO